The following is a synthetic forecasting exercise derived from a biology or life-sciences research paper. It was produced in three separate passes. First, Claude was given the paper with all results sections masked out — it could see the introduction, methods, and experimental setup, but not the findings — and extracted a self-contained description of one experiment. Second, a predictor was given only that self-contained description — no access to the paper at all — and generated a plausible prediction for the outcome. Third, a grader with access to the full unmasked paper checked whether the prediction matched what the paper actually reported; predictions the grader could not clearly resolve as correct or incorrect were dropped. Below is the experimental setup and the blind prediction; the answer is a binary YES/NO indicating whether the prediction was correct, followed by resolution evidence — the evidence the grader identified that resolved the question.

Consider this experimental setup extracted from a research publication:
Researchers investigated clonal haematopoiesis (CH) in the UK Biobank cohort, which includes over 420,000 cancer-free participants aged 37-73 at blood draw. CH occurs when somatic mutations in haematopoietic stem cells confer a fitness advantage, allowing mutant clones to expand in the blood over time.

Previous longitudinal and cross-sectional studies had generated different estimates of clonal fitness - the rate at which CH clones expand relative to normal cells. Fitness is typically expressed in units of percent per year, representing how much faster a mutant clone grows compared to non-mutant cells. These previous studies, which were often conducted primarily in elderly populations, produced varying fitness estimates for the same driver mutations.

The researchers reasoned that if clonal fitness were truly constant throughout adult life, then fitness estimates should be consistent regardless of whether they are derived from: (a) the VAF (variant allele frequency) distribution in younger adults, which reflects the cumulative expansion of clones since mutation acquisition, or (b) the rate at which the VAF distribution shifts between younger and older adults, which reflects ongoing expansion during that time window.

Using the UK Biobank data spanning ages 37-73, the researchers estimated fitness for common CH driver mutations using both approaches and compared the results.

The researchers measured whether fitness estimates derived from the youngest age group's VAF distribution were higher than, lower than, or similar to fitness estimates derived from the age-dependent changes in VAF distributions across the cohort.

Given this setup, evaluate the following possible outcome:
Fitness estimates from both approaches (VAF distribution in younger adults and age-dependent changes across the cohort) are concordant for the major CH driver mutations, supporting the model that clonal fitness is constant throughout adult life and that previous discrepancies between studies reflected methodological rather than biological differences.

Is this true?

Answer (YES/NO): NO